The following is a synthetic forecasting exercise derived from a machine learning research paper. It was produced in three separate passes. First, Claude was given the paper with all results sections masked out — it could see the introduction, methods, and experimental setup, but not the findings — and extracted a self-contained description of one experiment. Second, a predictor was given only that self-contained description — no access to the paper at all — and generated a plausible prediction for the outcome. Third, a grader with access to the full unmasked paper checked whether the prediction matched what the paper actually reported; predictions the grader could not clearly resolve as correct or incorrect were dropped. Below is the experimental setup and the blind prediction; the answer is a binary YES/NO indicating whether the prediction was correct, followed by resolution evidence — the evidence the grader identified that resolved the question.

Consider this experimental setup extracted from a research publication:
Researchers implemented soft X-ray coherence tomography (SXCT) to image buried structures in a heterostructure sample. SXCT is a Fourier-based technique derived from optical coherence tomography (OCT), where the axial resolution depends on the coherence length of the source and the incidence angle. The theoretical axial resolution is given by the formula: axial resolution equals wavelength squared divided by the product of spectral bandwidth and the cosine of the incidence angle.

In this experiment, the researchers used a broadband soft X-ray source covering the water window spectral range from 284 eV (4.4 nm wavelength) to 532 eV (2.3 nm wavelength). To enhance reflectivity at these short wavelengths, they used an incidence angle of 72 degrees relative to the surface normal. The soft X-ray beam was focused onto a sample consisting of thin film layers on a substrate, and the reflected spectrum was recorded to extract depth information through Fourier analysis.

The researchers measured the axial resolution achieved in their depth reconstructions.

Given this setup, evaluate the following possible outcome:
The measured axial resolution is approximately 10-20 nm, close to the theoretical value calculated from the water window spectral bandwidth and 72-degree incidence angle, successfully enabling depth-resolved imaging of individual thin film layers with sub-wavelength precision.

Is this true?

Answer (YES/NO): YES